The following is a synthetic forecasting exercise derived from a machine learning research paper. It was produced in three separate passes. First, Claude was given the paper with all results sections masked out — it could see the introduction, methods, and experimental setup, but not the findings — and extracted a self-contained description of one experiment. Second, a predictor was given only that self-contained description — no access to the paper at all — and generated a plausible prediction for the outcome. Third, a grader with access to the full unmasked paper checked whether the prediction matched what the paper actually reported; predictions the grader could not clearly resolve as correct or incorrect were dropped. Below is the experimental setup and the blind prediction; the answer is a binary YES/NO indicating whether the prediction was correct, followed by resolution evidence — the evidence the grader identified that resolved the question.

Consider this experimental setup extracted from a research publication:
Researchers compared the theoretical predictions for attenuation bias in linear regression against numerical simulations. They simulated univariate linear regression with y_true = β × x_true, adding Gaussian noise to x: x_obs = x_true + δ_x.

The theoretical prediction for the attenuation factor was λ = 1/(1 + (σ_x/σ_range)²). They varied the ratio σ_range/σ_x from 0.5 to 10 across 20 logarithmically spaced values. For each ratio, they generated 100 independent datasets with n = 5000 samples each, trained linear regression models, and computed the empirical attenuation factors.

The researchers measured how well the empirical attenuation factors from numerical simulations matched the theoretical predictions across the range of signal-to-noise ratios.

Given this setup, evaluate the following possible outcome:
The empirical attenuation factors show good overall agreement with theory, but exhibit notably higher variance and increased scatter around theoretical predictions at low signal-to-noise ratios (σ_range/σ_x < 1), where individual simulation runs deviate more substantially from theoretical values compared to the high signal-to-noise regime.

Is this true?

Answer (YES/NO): NO